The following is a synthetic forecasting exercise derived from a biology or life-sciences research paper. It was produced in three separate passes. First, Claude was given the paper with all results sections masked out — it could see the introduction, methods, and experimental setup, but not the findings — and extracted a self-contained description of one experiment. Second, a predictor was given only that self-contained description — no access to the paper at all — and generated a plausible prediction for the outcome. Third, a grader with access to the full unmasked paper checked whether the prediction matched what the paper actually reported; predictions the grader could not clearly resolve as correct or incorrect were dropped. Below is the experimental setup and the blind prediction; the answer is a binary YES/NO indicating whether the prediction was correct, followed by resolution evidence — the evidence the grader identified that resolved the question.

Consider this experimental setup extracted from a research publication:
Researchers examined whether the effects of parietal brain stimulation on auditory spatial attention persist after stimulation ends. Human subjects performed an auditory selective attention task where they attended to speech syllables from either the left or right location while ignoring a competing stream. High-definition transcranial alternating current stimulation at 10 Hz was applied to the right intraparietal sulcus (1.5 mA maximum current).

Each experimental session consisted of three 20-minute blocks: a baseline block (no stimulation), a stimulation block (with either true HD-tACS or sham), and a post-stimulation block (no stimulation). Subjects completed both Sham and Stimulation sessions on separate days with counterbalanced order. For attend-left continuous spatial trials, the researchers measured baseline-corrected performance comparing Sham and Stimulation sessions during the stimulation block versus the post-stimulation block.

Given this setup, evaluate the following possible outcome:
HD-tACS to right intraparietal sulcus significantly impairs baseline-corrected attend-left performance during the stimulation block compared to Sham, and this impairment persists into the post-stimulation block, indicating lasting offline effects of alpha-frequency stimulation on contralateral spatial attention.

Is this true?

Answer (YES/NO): NO